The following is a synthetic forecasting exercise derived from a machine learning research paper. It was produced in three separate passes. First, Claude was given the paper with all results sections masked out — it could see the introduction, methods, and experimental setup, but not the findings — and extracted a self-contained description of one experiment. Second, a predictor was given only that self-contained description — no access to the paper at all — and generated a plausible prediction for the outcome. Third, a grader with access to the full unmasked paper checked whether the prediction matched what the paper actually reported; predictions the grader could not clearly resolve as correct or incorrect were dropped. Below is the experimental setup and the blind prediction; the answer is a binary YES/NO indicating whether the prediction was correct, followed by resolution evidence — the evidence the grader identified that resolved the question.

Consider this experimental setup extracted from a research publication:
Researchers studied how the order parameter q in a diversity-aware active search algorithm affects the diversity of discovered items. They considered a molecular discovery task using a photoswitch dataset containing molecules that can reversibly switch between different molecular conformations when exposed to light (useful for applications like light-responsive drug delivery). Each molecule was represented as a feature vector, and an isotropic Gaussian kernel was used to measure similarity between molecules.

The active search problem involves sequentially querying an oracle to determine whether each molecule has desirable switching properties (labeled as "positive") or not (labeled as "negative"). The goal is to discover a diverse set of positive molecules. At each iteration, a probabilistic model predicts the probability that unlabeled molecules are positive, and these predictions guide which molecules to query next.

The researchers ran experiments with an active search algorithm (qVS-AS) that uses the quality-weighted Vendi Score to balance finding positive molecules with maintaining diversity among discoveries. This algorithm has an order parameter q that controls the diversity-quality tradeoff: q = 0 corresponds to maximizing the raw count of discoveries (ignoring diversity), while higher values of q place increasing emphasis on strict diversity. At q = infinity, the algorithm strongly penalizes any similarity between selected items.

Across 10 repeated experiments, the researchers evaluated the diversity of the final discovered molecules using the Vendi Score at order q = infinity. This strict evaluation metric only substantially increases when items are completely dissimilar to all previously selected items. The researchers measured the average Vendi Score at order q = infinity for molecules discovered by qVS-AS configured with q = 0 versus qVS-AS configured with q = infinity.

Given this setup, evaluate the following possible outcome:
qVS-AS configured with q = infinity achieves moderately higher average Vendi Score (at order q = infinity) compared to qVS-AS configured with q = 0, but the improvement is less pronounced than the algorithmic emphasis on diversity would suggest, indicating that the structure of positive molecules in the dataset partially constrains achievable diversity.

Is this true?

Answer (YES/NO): NO